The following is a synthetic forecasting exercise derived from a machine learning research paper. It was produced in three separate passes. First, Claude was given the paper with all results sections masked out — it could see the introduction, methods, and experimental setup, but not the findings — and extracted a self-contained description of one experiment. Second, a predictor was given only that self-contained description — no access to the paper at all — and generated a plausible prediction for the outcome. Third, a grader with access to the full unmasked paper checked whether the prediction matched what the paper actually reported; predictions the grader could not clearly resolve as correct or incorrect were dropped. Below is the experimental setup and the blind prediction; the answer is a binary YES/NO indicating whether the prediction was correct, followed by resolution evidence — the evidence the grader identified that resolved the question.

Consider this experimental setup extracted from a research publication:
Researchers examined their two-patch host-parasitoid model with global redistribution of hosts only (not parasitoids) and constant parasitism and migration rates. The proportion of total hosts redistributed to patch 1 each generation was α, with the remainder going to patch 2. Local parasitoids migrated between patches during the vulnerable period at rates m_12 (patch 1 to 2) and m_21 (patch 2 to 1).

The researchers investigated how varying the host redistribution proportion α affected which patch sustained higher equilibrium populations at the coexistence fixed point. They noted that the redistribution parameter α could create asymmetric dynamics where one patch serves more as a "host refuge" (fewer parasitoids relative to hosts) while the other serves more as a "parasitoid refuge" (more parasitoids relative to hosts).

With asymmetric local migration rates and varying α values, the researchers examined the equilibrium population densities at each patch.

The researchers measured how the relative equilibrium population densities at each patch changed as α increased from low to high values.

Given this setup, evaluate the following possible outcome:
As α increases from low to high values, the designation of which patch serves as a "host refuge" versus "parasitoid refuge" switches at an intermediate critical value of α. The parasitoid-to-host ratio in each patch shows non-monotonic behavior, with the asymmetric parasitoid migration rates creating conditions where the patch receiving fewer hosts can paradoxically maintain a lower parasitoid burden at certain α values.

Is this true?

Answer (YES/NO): NO